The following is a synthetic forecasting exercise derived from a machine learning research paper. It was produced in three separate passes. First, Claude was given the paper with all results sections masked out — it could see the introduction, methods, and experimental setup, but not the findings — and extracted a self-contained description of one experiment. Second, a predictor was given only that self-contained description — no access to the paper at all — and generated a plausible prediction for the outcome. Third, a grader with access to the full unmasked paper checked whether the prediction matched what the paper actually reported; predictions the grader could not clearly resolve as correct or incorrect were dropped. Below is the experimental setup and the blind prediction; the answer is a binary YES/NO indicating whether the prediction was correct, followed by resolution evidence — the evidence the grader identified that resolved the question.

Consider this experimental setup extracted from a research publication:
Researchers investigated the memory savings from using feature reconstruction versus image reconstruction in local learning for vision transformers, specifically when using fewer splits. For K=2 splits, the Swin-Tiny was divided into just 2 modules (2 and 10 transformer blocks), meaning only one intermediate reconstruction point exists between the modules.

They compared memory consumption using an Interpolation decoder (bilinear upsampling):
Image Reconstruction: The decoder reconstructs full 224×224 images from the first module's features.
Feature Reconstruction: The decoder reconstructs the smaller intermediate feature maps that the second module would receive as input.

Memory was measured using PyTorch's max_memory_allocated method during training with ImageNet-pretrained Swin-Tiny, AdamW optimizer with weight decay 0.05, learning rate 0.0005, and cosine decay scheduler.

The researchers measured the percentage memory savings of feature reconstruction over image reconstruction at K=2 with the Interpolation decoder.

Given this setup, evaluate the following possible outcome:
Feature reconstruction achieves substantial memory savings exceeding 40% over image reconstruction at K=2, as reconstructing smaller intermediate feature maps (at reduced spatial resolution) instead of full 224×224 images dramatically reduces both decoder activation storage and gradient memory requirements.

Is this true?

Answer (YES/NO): NO